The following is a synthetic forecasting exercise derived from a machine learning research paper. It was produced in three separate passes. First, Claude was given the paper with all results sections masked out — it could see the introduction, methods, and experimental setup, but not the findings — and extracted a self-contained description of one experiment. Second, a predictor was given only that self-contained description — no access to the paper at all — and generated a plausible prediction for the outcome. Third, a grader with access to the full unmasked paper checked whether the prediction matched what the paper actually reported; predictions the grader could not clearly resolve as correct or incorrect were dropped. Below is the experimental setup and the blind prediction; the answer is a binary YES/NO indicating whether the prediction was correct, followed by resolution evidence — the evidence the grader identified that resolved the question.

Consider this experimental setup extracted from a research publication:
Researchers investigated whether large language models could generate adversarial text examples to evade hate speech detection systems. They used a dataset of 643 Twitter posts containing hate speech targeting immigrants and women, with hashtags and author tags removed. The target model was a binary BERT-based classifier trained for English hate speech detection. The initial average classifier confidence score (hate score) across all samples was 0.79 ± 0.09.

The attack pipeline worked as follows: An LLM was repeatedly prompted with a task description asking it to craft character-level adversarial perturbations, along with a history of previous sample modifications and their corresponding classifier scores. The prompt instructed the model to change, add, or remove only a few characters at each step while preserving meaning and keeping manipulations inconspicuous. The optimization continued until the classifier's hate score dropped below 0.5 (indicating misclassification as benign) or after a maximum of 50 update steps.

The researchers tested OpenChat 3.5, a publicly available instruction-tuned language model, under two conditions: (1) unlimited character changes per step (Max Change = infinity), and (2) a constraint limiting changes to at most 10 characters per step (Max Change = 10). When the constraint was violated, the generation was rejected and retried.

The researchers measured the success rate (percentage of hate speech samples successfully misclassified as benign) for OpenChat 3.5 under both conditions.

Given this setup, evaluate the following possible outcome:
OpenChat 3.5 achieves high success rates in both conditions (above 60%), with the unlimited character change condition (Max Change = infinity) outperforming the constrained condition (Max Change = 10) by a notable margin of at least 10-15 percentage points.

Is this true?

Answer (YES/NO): NO